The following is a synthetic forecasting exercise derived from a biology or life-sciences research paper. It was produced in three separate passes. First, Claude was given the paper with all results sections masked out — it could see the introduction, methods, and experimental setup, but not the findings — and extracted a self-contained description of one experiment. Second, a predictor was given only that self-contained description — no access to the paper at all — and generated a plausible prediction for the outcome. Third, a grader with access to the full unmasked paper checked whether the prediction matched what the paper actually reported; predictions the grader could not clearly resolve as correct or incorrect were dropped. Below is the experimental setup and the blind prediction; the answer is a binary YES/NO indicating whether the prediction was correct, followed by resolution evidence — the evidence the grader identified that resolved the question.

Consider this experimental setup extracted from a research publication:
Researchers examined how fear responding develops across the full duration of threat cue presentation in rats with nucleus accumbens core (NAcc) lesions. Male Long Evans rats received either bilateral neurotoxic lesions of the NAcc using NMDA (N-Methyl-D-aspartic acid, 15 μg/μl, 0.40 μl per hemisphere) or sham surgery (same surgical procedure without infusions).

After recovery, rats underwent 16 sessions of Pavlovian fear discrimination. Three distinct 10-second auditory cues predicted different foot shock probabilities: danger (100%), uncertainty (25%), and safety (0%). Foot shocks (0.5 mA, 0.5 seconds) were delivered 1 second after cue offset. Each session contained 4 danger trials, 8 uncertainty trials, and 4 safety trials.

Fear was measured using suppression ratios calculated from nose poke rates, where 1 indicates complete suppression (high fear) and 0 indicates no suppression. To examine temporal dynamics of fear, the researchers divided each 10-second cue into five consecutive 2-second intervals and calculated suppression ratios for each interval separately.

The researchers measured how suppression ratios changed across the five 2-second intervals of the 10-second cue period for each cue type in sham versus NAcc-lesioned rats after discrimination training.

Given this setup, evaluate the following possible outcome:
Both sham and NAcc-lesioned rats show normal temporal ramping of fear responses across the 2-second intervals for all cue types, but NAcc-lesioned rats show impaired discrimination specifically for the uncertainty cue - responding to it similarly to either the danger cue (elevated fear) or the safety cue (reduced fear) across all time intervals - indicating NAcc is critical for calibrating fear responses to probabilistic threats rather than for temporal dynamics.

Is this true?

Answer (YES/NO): NO